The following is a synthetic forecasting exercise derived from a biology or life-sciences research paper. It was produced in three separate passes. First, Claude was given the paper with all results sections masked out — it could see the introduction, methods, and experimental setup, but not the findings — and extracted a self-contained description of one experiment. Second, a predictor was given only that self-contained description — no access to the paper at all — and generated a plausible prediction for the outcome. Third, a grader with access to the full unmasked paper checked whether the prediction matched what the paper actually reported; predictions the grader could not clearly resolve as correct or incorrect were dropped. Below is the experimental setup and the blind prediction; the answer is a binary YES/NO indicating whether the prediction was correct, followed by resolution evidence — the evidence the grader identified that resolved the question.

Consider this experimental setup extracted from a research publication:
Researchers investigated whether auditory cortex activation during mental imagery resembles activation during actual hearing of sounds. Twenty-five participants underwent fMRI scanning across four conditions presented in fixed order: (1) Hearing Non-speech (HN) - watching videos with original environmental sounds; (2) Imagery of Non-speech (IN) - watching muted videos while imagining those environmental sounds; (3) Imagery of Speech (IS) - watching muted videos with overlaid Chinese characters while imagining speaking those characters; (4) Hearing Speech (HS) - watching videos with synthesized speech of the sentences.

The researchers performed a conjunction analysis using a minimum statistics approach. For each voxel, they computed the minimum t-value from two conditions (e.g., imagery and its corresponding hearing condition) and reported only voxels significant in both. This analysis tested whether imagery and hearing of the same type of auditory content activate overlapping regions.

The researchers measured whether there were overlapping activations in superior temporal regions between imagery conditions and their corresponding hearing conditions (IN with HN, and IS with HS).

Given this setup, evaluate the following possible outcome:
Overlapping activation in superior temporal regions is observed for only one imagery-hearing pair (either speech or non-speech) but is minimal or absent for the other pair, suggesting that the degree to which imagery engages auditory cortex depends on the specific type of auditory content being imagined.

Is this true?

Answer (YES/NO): NO